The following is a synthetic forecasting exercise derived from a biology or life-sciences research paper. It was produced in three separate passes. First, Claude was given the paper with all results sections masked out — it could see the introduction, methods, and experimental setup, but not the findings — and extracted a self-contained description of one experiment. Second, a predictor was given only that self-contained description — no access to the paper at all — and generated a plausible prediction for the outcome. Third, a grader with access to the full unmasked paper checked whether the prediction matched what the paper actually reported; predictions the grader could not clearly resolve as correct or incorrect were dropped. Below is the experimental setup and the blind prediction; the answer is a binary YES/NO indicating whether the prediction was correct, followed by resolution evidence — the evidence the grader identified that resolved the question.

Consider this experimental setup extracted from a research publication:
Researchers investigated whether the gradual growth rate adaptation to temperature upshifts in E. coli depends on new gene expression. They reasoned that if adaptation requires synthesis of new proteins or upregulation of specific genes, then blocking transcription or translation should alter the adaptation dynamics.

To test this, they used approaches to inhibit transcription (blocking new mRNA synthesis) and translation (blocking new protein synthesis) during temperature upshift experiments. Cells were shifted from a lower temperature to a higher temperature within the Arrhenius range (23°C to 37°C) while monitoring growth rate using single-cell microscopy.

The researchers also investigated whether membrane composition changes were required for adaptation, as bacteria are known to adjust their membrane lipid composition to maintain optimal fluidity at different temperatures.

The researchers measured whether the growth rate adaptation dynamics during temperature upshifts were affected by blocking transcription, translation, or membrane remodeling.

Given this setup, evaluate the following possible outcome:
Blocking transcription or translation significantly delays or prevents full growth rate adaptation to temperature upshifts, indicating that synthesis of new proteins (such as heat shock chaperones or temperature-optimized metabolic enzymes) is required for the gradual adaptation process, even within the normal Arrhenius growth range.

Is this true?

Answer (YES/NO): NO